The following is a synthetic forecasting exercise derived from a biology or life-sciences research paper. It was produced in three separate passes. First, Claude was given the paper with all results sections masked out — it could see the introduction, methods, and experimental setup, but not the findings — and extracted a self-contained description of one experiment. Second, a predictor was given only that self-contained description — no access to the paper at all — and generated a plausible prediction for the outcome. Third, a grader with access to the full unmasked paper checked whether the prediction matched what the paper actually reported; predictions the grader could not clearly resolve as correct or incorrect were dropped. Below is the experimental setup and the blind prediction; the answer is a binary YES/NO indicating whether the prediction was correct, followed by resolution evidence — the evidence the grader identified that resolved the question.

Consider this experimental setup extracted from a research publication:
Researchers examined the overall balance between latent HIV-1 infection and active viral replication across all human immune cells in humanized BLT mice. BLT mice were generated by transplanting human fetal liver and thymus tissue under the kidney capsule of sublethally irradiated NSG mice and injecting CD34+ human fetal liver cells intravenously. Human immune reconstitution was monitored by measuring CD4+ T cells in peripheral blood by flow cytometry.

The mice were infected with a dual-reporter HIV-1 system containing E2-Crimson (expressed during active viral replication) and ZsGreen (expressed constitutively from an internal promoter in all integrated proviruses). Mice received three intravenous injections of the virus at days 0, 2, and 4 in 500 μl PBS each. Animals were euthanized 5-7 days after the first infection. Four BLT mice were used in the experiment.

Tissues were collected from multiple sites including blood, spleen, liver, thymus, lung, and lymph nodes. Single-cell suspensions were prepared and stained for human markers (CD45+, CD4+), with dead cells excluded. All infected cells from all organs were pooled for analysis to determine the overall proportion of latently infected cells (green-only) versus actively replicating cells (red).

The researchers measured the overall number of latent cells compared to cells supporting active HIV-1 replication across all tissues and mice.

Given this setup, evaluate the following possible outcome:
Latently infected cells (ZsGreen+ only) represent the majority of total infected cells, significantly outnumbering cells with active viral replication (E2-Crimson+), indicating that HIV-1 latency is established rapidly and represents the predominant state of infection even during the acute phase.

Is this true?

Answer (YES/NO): YES